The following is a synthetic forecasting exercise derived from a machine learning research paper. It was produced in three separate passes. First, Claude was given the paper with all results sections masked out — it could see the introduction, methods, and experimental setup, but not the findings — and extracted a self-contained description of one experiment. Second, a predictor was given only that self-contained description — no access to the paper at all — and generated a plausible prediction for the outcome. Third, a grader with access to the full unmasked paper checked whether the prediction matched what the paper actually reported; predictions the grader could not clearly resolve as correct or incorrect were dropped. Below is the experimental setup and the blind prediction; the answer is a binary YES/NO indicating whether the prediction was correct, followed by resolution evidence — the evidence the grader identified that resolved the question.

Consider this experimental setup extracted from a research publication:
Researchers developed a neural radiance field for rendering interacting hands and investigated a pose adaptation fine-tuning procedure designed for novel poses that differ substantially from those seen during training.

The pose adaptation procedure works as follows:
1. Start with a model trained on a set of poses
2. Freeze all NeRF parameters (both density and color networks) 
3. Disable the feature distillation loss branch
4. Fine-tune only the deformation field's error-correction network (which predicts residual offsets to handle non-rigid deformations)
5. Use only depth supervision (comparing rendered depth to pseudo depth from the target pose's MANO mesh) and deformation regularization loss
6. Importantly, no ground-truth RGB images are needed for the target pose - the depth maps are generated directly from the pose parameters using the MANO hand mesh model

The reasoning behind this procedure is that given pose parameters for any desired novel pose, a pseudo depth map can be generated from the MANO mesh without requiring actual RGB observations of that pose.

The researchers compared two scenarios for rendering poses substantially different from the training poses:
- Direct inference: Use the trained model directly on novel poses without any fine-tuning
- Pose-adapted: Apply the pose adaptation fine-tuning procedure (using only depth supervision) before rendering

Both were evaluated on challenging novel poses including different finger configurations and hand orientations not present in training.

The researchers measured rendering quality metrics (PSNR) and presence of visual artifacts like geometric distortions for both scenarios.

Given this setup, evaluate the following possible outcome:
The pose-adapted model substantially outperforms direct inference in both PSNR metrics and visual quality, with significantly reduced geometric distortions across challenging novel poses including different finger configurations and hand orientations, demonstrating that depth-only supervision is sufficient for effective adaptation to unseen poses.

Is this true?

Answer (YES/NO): NO